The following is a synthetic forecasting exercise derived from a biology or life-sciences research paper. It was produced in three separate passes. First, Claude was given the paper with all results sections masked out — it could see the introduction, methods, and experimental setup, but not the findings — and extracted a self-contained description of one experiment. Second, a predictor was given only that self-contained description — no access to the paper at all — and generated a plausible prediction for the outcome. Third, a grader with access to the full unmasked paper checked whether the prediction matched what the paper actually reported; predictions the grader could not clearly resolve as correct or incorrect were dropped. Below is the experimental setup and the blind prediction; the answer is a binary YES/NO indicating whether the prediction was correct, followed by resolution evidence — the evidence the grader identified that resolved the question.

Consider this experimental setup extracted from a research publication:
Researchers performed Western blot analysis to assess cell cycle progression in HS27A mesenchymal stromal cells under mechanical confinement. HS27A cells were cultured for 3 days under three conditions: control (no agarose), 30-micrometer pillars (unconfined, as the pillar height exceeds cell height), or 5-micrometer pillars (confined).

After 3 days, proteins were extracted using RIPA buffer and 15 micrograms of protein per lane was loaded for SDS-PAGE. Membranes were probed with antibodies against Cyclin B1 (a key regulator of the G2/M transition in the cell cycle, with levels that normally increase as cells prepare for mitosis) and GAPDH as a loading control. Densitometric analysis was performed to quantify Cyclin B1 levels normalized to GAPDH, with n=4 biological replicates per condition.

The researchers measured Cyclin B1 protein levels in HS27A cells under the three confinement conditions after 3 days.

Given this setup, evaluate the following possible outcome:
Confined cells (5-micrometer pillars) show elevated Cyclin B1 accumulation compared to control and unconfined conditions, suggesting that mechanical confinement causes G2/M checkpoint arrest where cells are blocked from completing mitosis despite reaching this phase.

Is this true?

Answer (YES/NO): NO